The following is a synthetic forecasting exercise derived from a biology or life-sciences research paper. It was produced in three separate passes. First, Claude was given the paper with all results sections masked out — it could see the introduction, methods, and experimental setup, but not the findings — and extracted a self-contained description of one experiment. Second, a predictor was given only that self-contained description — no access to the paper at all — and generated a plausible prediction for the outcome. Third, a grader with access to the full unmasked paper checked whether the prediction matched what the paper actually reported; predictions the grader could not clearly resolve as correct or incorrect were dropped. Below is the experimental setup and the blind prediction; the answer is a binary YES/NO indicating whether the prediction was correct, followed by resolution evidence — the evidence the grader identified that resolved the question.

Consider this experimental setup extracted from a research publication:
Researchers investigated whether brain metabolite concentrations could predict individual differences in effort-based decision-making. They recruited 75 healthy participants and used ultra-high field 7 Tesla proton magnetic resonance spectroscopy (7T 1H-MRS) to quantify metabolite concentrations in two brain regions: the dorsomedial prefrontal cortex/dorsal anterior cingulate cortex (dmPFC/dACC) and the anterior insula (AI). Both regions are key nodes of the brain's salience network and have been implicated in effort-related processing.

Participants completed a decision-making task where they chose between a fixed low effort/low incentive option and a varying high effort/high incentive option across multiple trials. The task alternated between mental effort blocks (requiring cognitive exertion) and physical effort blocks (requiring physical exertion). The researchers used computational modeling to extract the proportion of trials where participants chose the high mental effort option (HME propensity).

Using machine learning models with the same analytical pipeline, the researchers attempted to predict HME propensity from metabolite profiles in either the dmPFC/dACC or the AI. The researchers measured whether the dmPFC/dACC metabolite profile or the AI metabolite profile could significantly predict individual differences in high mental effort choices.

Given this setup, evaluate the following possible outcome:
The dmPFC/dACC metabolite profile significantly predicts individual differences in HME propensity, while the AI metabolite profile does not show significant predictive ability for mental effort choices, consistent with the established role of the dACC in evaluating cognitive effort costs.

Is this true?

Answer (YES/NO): YES